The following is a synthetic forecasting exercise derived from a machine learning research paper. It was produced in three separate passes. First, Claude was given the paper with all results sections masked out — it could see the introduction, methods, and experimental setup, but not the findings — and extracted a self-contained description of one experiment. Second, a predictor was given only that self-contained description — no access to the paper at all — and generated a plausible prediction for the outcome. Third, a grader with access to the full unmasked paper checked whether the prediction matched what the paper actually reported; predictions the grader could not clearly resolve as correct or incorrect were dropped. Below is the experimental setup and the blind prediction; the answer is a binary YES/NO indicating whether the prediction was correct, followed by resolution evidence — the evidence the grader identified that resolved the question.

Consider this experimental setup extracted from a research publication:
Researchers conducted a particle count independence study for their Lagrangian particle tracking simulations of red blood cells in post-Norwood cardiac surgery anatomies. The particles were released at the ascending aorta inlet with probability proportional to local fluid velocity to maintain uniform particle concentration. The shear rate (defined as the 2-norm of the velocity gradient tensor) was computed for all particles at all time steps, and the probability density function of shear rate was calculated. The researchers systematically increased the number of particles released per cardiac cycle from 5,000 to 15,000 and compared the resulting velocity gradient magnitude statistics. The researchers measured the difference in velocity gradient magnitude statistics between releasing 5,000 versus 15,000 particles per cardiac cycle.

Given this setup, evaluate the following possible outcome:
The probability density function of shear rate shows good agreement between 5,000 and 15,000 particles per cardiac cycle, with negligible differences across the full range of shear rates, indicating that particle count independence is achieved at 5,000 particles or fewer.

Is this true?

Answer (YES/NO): NO